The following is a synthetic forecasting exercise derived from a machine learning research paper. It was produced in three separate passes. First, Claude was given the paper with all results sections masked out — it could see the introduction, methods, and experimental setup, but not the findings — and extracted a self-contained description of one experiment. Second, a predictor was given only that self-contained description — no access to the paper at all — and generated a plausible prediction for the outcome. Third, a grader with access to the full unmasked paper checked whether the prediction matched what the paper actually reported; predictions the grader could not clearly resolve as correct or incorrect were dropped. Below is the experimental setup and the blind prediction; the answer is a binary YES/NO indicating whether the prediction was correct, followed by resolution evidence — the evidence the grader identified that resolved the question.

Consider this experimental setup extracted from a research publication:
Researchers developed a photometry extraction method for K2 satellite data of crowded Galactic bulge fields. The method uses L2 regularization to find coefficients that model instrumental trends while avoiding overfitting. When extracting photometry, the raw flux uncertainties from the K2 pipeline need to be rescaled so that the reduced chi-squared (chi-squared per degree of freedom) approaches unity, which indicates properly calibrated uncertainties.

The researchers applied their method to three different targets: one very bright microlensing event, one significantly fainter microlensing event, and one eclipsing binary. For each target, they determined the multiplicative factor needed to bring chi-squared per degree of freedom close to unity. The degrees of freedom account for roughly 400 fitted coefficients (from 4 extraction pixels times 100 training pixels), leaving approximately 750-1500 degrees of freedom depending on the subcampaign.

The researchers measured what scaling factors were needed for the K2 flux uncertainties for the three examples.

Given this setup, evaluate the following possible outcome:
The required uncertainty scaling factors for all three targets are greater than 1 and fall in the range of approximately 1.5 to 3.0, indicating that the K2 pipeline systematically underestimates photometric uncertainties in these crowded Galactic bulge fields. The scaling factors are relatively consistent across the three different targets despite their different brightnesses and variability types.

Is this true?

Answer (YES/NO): NO